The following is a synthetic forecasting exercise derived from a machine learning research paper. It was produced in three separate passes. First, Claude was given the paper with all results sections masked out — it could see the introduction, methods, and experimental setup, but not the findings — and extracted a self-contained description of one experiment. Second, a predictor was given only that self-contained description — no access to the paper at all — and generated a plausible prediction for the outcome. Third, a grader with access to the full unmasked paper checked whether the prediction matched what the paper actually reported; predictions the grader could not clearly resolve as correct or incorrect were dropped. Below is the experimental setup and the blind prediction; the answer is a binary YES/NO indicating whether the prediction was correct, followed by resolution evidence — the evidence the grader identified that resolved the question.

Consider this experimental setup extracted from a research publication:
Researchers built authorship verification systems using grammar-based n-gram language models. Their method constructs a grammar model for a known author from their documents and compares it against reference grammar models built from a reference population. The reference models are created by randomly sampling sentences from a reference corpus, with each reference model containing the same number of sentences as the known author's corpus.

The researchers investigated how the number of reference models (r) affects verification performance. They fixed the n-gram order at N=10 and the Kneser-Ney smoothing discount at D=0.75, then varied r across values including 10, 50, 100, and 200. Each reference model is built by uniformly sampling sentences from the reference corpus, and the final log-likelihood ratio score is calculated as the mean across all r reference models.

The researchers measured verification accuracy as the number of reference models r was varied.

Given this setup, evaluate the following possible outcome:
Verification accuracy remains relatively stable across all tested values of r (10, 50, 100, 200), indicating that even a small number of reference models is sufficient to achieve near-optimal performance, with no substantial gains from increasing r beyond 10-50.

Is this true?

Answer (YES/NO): NO